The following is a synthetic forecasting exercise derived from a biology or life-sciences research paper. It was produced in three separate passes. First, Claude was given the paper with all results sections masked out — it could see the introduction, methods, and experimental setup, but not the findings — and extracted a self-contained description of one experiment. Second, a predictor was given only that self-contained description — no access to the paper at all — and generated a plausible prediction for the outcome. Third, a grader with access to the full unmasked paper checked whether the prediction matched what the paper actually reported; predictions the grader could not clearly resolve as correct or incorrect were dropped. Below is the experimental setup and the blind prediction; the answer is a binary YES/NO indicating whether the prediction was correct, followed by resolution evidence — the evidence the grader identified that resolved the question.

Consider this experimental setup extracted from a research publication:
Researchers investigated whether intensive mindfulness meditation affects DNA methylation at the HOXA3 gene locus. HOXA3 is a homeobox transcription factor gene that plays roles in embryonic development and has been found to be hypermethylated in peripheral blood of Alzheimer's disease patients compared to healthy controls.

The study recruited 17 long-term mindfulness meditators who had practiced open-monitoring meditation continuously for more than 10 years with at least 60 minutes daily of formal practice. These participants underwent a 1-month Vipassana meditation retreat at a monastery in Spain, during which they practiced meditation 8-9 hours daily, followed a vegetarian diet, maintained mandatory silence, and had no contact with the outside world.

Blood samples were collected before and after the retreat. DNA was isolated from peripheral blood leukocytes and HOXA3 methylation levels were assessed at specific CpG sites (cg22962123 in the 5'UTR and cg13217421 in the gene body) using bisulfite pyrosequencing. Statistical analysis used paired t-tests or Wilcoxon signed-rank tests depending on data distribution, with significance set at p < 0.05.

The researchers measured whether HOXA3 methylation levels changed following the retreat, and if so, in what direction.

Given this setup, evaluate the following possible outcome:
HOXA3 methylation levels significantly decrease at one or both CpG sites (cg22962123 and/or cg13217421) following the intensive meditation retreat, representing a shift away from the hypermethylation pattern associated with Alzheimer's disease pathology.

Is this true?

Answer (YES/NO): NO